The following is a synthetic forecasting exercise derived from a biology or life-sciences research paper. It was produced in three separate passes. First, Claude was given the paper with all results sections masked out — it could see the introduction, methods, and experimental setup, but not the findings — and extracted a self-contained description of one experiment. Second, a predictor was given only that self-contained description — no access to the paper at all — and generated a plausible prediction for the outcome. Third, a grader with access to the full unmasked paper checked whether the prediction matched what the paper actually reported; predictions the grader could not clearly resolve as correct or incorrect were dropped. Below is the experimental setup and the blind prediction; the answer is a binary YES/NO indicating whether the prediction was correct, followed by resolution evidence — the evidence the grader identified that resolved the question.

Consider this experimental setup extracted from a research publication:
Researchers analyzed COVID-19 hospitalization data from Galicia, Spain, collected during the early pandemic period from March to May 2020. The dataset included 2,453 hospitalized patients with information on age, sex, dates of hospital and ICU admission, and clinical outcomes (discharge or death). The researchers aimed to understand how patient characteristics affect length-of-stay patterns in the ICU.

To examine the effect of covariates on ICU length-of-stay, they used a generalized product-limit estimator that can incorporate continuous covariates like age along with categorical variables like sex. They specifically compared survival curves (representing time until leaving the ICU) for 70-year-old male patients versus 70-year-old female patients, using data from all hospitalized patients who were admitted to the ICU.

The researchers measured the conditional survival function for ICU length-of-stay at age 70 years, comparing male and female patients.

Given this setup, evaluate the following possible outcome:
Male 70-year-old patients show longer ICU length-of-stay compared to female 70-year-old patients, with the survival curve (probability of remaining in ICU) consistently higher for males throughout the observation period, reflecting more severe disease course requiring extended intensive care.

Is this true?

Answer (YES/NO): NO